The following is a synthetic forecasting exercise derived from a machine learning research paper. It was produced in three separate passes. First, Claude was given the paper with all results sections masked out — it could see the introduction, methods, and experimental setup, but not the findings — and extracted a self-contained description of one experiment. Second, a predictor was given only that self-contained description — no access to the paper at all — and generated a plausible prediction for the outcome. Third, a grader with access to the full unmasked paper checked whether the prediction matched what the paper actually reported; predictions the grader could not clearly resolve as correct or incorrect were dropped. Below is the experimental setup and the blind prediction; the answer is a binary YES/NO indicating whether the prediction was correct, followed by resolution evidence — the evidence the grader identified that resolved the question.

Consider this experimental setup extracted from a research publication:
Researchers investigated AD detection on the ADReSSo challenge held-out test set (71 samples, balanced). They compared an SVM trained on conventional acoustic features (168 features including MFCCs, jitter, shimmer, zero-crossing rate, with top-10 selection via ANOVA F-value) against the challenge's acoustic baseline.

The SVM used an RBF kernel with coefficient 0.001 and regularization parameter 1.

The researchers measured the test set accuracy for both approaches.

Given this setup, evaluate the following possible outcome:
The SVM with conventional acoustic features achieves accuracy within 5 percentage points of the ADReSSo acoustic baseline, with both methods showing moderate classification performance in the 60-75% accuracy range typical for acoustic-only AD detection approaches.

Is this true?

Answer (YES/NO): YES